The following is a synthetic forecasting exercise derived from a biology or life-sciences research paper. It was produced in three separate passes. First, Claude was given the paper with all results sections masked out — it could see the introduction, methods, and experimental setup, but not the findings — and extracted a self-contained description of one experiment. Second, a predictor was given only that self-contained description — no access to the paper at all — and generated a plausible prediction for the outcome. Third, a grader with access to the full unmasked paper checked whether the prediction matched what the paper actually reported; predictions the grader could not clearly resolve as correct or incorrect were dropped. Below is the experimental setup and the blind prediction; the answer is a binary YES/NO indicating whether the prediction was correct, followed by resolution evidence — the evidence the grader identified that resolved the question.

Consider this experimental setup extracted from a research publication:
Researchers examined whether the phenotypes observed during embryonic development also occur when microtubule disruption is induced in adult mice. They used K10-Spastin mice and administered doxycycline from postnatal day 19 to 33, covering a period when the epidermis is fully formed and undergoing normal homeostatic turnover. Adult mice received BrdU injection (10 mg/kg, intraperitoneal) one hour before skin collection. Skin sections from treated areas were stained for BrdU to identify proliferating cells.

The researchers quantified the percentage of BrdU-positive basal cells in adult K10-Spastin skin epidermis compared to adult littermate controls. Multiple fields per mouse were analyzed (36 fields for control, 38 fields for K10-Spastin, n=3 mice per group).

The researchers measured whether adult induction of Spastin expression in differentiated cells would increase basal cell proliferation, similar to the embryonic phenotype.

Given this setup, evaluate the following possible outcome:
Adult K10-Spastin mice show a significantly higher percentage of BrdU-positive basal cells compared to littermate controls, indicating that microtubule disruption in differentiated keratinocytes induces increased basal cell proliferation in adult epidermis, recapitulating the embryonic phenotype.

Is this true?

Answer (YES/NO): YES